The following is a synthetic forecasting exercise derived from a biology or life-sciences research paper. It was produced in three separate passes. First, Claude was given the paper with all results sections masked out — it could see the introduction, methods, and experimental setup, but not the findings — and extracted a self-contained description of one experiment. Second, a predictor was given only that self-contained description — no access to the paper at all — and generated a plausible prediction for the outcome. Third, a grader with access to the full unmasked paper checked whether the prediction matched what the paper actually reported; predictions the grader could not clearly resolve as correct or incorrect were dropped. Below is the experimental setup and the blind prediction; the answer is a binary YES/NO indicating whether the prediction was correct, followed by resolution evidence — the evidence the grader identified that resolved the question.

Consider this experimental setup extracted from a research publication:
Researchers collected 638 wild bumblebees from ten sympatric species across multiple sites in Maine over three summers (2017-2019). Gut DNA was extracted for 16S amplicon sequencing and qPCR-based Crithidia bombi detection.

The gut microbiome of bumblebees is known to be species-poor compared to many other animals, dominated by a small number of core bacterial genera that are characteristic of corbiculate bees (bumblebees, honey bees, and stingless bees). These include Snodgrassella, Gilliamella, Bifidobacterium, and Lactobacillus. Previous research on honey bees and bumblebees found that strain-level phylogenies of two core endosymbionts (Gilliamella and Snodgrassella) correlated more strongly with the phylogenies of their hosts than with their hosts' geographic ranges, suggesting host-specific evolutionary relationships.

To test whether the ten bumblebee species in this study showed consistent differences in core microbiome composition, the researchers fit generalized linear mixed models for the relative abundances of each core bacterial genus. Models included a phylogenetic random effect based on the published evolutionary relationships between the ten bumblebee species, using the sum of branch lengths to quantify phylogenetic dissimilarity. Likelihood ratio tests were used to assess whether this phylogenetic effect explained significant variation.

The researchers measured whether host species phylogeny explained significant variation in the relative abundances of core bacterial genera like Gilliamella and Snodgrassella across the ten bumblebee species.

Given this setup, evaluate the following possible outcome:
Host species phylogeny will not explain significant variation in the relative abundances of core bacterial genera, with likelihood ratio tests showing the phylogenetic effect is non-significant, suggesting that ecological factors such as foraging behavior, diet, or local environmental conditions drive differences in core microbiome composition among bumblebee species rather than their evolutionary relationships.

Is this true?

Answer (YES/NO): NO